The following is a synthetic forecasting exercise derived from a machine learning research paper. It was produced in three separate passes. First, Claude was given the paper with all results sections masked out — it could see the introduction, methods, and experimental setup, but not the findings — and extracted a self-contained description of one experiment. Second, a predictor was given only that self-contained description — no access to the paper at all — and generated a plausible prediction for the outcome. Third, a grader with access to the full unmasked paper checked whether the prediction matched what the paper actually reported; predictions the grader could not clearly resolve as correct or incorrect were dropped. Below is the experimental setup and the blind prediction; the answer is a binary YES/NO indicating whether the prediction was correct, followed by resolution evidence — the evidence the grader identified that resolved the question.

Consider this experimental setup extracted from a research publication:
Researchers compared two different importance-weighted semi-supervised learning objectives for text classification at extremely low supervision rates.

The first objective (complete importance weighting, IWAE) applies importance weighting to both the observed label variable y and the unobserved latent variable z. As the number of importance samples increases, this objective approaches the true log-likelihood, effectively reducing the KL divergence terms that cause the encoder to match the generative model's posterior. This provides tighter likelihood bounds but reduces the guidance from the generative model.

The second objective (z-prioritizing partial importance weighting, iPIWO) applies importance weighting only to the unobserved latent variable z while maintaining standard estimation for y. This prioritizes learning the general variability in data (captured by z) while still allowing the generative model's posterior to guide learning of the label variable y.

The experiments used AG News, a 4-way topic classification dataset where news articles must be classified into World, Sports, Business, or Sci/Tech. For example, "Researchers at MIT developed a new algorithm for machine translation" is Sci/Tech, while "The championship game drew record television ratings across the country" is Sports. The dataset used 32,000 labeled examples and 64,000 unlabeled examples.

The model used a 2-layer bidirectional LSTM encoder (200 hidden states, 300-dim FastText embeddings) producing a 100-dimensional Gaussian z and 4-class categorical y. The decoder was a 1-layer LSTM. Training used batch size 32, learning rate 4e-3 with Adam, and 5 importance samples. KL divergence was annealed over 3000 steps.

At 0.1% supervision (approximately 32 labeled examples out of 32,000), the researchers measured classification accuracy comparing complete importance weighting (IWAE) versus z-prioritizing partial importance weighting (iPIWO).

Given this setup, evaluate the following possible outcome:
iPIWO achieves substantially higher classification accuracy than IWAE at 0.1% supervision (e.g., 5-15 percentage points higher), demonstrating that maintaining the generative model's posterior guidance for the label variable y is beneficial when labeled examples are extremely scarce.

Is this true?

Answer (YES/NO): NO